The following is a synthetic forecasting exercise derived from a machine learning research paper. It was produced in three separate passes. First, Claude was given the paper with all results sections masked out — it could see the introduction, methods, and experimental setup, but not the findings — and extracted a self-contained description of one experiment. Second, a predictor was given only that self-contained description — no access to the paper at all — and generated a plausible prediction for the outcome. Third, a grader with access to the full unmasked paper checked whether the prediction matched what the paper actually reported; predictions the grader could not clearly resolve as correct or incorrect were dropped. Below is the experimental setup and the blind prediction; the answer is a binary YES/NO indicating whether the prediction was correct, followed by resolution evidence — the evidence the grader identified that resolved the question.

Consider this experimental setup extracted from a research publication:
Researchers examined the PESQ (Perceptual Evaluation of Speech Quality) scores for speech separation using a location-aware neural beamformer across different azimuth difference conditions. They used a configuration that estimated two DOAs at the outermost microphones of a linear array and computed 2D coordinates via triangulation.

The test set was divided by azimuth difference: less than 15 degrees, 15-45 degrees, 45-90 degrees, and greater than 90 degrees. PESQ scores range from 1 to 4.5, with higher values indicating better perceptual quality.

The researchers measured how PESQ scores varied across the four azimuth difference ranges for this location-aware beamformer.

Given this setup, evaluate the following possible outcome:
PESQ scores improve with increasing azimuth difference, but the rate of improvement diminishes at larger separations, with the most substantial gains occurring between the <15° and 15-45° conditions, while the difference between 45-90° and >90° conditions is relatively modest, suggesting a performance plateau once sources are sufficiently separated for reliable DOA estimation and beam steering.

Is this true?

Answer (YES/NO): YES